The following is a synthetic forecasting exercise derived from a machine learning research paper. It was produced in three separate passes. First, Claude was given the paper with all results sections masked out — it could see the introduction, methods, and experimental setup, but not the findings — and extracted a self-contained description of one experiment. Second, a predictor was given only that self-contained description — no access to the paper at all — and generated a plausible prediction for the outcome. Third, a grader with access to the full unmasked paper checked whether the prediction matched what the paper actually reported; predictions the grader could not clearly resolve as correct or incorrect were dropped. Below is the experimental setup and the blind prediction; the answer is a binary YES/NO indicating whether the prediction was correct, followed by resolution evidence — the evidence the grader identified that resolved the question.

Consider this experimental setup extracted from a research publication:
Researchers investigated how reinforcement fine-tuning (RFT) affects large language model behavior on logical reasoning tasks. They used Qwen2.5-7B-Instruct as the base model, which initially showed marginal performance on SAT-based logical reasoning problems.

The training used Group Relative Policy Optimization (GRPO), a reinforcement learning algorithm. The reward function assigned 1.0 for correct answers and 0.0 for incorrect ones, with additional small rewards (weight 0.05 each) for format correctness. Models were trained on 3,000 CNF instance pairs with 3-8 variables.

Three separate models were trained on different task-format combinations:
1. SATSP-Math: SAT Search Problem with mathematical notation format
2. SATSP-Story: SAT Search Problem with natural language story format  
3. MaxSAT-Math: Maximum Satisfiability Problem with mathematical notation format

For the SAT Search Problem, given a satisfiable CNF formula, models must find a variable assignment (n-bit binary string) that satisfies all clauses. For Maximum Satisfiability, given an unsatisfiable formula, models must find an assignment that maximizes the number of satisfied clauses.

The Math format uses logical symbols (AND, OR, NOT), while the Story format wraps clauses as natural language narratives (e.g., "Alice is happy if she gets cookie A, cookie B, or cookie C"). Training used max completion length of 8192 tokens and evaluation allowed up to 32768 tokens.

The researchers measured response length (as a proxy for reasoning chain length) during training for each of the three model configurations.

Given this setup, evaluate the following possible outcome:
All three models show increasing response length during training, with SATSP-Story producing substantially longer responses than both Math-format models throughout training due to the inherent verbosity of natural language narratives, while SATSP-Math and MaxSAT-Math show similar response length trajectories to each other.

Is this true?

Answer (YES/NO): NO